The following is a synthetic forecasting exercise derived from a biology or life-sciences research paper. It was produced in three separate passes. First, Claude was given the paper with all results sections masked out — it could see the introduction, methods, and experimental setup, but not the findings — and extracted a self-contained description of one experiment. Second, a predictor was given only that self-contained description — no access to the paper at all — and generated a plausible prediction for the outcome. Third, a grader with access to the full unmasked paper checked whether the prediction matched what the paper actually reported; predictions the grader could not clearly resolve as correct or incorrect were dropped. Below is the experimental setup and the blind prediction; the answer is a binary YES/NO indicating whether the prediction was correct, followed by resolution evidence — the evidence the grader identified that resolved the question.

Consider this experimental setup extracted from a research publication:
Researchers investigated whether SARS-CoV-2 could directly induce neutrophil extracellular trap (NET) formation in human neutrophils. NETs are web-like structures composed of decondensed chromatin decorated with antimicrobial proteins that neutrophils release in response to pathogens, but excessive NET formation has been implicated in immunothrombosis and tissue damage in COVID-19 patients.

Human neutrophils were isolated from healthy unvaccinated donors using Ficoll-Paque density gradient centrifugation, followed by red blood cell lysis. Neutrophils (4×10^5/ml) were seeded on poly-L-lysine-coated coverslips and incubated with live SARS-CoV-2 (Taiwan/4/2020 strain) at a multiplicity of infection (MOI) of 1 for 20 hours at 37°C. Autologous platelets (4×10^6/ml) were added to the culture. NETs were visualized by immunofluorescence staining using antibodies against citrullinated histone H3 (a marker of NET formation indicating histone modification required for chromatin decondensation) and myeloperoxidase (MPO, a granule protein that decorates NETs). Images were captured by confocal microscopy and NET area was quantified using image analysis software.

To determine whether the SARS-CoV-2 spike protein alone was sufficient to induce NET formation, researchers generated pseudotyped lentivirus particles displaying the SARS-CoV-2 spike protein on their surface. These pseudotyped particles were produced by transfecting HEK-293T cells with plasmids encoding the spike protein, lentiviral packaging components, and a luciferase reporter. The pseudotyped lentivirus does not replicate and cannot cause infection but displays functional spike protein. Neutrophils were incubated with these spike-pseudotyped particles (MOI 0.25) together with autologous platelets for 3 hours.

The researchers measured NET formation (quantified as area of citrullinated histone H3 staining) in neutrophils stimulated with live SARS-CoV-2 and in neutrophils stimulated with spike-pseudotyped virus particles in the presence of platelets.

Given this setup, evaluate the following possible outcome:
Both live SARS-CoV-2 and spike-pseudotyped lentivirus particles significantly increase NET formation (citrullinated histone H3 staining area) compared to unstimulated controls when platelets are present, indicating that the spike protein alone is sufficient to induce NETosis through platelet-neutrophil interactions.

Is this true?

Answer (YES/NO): YES